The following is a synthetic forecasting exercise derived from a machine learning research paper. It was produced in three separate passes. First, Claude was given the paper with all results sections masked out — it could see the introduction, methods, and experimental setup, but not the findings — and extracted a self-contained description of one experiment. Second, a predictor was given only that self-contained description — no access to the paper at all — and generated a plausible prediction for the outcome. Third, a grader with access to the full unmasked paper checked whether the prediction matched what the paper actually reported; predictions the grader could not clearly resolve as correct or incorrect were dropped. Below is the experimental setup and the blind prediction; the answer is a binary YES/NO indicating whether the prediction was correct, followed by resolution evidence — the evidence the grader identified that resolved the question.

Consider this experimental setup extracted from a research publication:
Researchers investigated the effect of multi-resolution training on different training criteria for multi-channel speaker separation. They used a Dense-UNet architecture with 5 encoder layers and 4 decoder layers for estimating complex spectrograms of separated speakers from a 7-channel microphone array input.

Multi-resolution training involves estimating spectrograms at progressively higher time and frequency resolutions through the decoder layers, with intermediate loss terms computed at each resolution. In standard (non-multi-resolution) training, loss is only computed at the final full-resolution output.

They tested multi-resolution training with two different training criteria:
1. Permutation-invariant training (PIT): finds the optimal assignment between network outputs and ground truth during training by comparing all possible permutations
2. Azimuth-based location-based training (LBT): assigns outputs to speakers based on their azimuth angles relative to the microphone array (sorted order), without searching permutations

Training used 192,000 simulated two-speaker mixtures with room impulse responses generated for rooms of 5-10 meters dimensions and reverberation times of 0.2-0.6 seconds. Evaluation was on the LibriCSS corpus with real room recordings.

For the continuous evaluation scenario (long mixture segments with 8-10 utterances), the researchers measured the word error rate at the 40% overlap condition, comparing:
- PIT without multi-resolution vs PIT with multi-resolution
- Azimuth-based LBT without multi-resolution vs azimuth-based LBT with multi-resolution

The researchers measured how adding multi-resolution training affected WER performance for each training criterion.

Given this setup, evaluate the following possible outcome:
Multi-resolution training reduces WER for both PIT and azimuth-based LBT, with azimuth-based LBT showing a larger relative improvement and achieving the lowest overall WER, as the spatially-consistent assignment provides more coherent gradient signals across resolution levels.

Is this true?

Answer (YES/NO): NO